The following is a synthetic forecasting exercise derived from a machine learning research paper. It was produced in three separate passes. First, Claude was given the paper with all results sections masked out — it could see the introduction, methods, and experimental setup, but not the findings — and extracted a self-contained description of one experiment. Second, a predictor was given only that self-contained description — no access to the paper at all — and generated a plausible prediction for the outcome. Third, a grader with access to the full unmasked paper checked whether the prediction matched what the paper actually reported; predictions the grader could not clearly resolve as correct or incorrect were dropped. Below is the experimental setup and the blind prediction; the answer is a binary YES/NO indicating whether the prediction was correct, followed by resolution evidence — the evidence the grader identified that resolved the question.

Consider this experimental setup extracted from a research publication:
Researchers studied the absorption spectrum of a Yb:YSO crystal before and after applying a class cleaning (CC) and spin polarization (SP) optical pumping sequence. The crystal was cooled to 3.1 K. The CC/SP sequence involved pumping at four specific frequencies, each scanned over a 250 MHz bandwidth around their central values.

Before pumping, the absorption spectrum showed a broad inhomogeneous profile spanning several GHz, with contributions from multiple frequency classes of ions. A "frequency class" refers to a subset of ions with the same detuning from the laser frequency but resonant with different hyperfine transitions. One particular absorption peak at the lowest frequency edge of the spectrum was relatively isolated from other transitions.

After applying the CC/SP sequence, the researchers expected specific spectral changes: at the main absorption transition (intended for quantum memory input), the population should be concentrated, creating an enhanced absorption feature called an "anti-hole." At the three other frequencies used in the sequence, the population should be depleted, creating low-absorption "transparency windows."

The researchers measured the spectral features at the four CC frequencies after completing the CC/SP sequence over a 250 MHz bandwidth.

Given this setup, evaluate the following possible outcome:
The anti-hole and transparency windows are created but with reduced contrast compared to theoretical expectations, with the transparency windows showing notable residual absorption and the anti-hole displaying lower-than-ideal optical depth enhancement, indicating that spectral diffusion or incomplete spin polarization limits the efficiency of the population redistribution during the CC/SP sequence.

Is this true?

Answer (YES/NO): NO